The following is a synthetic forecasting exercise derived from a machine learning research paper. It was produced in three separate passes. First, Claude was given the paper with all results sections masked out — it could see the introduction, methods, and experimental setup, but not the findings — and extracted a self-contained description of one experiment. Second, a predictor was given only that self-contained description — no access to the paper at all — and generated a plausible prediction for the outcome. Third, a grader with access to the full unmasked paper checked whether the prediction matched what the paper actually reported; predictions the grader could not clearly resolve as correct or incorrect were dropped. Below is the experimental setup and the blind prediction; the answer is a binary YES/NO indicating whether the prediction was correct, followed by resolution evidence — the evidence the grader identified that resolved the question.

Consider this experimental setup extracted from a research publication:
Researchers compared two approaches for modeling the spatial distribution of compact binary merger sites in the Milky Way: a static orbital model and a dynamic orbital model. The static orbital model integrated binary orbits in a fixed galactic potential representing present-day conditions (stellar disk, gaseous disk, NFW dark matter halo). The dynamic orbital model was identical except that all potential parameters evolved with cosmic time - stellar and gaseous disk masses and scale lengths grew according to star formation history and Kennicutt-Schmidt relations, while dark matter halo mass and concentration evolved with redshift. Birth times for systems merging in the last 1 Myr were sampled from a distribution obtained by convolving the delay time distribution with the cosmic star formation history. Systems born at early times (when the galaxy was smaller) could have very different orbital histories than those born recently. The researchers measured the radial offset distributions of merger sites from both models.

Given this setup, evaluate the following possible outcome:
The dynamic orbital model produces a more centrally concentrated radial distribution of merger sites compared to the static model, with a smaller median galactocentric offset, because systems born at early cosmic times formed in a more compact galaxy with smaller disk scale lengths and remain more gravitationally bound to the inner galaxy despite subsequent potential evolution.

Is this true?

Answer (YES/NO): YES